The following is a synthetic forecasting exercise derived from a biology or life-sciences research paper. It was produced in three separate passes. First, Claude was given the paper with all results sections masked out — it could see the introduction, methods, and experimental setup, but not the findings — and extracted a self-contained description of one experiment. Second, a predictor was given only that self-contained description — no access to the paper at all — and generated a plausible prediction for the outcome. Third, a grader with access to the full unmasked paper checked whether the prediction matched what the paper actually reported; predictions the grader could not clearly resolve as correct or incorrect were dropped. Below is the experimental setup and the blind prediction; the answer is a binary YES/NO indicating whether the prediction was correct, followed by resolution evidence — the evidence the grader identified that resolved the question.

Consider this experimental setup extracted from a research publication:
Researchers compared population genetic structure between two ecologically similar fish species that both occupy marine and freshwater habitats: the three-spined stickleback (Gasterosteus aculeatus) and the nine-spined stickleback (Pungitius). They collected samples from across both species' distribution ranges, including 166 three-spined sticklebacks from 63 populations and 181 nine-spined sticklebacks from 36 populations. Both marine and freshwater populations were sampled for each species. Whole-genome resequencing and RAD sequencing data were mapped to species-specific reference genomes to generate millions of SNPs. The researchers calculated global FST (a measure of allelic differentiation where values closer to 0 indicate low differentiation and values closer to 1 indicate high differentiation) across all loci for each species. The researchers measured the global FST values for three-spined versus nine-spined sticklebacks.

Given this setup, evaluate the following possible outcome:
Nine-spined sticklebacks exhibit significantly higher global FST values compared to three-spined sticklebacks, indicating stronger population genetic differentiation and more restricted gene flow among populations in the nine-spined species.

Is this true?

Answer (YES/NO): YES